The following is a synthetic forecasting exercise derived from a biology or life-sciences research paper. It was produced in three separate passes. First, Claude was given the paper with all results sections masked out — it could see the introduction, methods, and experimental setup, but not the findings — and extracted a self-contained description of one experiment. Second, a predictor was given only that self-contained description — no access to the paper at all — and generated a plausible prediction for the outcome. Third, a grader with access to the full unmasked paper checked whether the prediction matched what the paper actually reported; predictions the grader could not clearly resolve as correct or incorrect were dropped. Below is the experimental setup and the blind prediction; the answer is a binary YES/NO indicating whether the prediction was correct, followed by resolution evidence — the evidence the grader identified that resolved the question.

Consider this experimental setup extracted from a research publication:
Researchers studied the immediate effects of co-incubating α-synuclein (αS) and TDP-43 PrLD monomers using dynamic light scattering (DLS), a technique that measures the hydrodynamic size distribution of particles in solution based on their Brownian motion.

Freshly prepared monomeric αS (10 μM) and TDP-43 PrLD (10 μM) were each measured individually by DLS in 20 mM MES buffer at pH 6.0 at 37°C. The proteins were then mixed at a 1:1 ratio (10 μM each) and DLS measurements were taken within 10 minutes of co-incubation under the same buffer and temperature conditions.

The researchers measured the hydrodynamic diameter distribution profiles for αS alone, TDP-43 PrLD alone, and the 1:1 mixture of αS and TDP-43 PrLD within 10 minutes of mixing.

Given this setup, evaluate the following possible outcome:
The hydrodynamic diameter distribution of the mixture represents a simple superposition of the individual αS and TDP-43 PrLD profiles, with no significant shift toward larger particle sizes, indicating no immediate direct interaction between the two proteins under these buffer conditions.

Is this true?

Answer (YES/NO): NO